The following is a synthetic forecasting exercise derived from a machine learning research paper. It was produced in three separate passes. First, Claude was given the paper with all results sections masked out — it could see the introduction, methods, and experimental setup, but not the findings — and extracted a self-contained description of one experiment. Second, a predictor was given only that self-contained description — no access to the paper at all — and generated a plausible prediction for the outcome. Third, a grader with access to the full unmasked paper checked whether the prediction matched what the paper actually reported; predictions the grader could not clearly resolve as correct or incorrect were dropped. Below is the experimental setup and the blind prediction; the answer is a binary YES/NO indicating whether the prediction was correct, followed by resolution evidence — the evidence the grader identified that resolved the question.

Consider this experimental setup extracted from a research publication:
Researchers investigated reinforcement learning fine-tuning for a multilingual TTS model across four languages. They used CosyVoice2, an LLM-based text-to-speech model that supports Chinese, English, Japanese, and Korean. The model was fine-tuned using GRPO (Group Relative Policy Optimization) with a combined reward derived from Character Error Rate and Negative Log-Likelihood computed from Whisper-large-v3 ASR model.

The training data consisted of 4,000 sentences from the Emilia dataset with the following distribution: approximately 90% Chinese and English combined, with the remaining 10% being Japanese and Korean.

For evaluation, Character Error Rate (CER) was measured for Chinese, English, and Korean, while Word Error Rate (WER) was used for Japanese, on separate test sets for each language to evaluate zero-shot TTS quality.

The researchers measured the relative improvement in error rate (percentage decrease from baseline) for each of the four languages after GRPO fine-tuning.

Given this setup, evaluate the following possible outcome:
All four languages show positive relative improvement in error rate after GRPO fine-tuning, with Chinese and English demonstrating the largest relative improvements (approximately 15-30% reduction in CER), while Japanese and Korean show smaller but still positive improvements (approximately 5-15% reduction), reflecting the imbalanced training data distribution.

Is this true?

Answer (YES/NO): NO